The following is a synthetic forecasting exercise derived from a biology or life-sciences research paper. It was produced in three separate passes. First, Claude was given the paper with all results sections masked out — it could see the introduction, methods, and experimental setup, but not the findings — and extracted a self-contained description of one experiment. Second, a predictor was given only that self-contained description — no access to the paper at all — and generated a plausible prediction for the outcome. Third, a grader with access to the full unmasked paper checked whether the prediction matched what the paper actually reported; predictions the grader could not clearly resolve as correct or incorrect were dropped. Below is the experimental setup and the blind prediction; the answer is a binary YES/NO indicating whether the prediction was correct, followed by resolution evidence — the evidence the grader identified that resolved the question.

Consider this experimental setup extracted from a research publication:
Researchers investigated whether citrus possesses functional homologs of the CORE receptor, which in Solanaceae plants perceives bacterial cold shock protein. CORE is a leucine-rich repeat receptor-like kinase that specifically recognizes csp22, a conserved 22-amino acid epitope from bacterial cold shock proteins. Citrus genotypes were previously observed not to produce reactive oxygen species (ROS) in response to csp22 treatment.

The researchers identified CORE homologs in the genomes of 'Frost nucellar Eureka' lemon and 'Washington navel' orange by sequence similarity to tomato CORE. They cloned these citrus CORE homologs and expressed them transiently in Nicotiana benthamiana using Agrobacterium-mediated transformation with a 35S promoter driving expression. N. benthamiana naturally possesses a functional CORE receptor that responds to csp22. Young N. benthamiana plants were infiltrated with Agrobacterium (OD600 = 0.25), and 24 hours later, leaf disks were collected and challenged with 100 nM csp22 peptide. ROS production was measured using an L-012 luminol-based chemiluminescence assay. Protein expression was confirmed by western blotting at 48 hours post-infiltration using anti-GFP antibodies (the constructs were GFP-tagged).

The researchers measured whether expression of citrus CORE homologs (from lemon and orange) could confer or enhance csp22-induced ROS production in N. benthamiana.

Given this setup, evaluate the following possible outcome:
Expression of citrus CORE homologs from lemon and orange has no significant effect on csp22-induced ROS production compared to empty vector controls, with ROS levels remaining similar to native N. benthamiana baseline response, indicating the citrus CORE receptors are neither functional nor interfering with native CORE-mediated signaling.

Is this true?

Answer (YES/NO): YES